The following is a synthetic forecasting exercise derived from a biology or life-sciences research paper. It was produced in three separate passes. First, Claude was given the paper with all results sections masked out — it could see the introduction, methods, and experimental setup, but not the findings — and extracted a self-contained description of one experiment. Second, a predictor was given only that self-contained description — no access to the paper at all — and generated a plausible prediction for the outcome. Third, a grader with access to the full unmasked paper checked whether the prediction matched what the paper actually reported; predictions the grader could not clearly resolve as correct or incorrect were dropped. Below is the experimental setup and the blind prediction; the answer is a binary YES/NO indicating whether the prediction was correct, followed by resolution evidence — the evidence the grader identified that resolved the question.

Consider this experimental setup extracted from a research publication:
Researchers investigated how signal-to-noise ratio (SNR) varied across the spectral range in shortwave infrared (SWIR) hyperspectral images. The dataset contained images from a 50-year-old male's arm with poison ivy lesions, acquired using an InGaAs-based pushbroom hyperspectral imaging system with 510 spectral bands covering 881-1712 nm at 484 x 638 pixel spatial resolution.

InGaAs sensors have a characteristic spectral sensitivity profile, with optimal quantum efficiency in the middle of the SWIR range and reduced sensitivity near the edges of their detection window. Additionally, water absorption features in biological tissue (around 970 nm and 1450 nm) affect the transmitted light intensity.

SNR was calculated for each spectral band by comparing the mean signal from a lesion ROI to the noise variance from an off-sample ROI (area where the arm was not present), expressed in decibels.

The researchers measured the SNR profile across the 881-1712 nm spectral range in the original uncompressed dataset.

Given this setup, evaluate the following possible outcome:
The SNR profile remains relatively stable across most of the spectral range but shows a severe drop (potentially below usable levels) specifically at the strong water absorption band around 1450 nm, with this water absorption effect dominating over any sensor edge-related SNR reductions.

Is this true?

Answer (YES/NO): NO